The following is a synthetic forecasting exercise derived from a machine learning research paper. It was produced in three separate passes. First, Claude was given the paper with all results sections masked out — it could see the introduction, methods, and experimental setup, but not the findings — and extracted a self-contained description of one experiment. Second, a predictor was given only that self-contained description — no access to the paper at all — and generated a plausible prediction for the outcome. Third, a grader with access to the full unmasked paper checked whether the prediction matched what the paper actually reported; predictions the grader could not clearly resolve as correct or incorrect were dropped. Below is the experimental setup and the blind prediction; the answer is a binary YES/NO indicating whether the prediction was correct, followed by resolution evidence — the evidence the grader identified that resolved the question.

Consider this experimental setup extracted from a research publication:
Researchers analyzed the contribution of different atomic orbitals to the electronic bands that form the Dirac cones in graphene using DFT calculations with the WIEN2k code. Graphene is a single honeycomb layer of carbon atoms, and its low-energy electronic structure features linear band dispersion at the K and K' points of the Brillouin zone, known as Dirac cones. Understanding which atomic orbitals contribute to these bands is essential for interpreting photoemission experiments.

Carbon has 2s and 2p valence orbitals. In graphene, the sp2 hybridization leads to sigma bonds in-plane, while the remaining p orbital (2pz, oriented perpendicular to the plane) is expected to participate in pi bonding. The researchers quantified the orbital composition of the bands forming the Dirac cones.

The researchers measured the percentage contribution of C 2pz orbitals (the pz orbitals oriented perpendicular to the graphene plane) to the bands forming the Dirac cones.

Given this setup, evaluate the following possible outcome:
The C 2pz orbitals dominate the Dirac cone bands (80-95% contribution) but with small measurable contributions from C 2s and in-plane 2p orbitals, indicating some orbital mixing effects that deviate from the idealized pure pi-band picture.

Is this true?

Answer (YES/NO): NO